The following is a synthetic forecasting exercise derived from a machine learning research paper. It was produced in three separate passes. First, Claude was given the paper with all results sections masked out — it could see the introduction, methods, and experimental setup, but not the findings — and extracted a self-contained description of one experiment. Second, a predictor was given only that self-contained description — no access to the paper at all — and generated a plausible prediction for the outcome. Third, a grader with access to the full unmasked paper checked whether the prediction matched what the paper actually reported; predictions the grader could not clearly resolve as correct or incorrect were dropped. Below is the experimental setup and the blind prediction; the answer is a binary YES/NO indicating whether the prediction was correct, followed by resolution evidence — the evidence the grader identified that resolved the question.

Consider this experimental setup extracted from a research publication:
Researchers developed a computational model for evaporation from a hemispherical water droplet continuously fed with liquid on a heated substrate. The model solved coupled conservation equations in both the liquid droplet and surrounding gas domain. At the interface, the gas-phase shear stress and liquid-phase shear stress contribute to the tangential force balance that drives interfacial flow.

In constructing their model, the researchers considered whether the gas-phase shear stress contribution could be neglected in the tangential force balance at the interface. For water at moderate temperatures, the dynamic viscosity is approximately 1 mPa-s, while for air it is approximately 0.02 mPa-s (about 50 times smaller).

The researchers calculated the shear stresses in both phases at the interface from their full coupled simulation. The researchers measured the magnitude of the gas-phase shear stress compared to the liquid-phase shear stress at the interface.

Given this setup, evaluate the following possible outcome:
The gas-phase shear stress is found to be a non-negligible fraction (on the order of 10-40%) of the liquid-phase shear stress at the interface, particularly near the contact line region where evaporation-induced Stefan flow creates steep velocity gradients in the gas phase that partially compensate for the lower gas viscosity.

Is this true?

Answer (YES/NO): NO